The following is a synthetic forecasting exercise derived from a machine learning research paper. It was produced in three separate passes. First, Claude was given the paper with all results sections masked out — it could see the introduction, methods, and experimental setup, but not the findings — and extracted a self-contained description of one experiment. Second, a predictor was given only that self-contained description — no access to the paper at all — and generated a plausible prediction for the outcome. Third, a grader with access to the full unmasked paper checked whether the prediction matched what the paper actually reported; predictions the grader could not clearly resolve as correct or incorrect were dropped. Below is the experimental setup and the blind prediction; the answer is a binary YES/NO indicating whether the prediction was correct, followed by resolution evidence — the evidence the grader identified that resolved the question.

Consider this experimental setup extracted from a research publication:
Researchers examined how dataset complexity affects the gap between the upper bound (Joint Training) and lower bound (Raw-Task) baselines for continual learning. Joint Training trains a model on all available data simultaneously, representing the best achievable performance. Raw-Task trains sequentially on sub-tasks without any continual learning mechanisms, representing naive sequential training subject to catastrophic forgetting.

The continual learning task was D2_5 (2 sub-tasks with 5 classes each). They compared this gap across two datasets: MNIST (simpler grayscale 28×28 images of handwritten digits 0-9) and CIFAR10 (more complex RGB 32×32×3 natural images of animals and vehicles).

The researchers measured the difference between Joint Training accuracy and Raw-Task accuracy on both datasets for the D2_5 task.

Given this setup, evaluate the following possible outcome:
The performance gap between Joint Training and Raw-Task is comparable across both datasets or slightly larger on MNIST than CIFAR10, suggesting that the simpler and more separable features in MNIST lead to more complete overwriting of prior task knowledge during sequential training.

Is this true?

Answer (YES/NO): NO